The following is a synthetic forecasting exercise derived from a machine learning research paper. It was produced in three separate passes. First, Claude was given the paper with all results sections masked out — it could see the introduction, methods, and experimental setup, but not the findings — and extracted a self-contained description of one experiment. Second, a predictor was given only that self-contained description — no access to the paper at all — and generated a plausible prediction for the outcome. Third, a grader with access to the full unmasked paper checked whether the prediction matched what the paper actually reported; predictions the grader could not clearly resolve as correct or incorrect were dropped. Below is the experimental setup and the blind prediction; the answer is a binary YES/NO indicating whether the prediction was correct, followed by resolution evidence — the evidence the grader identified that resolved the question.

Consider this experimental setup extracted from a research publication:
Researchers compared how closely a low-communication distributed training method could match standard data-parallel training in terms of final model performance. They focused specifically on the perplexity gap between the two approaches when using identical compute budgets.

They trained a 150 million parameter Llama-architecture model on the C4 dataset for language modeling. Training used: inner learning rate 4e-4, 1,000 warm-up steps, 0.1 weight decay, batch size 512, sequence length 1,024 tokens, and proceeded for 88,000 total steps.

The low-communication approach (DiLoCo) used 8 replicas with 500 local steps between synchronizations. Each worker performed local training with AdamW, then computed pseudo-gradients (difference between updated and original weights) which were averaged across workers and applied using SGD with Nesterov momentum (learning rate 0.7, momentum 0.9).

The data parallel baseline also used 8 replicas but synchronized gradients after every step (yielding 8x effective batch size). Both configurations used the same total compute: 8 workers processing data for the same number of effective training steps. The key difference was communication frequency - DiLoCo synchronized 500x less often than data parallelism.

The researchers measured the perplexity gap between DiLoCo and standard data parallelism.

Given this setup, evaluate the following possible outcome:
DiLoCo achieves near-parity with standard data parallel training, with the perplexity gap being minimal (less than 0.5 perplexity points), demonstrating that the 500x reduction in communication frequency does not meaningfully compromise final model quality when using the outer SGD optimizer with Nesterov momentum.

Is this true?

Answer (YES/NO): YES